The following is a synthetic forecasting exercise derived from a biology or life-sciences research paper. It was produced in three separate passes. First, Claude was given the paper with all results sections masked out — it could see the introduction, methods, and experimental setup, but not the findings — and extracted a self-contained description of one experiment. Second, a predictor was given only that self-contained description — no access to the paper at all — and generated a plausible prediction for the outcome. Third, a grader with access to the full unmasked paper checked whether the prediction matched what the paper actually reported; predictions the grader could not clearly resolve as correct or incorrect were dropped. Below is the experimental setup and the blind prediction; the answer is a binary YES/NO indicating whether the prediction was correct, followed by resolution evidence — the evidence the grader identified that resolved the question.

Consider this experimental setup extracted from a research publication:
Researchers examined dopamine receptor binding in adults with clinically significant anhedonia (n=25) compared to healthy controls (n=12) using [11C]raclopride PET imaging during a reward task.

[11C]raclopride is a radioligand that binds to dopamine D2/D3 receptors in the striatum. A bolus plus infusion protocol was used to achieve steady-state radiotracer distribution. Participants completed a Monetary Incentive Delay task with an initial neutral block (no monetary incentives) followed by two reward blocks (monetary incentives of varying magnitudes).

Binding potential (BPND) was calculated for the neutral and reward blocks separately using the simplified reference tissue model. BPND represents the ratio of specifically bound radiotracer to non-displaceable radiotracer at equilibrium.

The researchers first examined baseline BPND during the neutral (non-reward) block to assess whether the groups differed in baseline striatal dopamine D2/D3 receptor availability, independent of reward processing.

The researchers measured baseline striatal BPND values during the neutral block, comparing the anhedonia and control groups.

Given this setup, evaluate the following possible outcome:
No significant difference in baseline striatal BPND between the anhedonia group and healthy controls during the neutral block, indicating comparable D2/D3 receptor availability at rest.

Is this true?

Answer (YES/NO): YES